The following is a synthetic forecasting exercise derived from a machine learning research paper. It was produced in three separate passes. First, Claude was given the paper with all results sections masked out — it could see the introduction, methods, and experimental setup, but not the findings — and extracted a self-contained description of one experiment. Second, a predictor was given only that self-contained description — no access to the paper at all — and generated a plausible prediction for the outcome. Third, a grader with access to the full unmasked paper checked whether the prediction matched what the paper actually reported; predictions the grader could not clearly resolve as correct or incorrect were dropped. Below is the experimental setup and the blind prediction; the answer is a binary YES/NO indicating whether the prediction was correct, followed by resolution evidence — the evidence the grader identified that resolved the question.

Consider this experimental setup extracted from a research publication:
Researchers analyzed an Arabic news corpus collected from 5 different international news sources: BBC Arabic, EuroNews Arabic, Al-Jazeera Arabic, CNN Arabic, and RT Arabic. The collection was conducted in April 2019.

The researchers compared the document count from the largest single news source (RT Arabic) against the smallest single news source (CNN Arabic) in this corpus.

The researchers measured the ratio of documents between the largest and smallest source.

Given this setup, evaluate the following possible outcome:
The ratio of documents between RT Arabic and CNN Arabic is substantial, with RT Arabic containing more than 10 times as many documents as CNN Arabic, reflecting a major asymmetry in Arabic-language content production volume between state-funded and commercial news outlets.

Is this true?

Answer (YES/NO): YES